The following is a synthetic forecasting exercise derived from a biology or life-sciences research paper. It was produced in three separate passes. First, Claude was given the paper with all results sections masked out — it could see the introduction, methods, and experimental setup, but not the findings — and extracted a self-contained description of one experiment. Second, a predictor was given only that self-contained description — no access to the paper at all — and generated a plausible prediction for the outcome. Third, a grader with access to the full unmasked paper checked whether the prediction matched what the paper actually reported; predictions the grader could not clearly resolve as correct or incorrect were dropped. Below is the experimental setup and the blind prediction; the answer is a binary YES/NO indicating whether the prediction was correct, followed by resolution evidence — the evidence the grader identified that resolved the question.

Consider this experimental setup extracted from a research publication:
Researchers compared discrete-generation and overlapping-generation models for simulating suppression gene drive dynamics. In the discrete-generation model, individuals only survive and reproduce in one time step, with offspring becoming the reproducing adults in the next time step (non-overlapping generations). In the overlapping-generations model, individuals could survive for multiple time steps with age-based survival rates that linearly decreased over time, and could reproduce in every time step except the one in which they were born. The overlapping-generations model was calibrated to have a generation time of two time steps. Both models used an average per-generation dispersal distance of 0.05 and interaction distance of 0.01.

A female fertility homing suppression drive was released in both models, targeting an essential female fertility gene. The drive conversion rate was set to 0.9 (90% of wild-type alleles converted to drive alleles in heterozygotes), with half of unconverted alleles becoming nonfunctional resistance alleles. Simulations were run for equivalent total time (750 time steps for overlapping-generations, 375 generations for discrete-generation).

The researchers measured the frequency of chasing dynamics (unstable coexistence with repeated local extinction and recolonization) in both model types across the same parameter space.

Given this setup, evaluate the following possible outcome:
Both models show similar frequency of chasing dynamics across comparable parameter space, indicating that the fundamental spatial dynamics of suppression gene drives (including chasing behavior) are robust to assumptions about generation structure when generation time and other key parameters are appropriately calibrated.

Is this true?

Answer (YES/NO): NO